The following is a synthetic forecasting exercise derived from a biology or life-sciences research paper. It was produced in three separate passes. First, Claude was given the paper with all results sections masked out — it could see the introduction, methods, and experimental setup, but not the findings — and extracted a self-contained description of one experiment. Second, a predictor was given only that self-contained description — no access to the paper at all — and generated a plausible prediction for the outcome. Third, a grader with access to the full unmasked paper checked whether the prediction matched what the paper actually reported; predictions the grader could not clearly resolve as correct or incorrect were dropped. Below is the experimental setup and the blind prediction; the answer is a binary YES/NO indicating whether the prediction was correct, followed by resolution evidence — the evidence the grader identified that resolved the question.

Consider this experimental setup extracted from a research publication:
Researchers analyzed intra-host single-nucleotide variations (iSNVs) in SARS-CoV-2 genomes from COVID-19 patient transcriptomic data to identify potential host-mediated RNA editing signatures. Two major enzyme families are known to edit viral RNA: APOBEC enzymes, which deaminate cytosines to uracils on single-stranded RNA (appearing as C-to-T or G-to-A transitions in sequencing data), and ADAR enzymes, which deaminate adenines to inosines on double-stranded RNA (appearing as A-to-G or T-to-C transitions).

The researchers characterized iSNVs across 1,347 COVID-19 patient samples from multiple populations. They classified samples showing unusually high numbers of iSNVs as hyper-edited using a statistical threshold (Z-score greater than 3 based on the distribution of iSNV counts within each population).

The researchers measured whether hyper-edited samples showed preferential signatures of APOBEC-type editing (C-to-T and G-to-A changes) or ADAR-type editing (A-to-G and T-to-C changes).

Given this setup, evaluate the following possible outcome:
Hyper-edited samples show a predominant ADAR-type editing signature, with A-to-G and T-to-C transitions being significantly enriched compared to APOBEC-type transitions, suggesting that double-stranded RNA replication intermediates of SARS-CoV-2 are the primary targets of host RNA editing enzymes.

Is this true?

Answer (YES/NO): YES